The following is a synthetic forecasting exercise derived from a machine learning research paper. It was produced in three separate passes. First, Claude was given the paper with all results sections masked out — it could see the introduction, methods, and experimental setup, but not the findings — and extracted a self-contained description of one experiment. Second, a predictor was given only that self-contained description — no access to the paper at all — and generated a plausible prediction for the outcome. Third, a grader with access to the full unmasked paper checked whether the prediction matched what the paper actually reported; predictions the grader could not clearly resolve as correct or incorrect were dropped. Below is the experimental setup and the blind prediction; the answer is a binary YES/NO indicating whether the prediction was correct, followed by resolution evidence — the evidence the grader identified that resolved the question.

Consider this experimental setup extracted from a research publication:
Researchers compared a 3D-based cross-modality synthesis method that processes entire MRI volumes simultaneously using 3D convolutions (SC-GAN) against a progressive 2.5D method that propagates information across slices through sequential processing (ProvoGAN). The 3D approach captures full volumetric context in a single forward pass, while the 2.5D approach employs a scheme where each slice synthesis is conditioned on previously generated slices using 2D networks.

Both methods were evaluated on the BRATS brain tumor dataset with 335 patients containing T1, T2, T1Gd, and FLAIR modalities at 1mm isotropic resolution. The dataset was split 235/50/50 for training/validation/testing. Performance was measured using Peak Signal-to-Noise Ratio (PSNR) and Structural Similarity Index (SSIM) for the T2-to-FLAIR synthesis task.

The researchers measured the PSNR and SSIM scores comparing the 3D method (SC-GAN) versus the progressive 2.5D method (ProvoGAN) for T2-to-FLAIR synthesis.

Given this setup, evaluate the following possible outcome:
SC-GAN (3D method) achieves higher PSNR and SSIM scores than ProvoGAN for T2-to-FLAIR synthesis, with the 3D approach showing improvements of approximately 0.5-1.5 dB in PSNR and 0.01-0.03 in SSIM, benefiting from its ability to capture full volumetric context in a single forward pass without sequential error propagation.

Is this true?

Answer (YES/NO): NO